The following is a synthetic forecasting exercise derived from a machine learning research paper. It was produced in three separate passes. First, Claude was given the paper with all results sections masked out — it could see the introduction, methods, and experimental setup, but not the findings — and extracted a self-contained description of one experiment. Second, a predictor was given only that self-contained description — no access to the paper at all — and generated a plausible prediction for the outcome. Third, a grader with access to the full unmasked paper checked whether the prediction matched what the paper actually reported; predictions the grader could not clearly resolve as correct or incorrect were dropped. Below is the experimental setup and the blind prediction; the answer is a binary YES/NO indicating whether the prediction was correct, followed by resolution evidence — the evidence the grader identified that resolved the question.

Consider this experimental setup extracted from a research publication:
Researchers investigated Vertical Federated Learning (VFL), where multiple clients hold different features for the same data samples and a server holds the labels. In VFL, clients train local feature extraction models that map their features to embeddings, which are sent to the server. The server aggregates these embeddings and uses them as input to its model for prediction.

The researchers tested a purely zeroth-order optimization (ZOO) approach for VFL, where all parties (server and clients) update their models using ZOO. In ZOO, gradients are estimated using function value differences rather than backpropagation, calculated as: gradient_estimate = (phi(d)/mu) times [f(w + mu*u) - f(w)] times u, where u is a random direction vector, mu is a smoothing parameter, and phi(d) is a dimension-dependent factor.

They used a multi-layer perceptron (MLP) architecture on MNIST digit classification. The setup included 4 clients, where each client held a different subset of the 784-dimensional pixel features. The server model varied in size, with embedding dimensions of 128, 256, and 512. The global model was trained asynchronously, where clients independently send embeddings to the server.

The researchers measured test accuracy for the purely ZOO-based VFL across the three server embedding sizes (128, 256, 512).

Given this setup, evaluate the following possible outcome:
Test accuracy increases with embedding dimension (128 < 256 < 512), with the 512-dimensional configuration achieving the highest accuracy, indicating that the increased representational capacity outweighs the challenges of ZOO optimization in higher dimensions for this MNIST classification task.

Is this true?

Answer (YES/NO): NO